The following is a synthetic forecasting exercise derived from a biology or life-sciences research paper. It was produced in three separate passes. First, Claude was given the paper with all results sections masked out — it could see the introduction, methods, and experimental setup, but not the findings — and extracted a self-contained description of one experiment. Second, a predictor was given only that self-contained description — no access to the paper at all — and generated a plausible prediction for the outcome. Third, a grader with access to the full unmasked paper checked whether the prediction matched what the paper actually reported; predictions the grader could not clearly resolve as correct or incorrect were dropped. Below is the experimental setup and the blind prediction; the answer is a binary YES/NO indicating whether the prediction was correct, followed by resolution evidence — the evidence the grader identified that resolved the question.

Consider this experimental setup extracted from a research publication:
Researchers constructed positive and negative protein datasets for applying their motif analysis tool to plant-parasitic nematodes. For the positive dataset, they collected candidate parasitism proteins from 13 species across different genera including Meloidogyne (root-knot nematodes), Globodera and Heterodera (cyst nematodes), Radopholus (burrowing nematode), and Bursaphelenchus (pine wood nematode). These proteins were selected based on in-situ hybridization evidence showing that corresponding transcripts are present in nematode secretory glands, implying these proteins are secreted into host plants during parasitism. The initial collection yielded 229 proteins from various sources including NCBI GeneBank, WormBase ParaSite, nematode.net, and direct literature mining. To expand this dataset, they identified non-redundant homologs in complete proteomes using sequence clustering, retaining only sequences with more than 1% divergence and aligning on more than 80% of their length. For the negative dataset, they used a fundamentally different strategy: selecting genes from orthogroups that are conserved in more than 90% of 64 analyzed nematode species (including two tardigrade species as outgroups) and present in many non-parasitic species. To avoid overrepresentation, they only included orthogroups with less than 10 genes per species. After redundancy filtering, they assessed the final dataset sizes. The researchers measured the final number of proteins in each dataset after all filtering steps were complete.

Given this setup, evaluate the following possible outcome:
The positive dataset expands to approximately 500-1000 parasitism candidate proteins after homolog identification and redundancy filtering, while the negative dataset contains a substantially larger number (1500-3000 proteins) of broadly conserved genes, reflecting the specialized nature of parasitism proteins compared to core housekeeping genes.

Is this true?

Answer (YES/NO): NO